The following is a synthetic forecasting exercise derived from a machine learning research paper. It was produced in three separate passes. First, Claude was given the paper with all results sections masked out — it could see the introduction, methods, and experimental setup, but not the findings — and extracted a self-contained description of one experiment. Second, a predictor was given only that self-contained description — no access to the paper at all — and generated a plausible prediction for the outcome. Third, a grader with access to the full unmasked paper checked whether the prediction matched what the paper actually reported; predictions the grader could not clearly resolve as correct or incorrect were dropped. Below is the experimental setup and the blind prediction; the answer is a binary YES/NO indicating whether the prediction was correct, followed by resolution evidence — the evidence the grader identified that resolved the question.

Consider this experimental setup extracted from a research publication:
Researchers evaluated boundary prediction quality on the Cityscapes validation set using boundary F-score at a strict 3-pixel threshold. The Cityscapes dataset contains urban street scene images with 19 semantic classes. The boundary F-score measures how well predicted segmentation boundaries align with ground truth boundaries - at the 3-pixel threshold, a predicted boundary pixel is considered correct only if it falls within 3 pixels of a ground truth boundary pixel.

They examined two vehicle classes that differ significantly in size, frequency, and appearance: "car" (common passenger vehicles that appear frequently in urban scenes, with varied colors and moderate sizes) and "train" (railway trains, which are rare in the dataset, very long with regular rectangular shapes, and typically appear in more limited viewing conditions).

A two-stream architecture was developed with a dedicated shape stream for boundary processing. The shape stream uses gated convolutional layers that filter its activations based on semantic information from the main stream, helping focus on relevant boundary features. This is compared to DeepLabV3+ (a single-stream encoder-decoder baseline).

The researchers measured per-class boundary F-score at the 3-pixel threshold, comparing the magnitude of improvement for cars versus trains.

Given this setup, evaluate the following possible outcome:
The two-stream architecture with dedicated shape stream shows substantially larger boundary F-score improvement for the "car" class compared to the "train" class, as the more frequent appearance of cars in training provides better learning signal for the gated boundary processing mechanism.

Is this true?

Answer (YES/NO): YES